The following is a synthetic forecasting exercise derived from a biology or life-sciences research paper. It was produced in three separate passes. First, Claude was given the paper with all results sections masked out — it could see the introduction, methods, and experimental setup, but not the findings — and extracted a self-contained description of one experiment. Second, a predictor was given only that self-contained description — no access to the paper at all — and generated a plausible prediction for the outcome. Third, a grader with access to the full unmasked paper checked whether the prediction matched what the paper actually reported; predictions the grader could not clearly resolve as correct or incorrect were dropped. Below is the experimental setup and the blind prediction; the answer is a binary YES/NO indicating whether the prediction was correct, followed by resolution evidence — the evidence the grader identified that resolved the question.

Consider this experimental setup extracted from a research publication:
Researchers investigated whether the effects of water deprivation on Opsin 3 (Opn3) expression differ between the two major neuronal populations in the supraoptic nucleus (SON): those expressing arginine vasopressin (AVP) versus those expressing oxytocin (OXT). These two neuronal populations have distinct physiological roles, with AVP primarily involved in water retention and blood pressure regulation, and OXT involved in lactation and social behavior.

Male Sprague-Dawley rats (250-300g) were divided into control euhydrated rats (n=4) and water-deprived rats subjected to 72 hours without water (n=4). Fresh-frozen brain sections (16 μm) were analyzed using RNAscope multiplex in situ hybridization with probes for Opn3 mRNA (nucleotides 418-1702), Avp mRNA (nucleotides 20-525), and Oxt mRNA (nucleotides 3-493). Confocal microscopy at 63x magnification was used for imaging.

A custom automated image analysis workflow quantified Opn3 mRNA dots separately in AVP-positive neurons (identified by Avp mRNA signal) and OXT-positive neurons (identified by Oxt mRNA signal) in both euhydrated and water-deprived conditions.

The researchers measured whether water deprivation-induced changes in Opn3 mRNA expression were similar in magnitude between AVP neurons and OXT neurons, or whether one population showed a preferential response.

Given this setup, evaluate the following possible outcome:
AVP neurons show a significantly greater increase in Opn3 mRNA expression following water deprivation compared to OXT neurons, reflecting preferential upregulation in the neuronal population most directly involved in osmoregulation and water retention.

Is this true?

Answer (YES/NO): NO